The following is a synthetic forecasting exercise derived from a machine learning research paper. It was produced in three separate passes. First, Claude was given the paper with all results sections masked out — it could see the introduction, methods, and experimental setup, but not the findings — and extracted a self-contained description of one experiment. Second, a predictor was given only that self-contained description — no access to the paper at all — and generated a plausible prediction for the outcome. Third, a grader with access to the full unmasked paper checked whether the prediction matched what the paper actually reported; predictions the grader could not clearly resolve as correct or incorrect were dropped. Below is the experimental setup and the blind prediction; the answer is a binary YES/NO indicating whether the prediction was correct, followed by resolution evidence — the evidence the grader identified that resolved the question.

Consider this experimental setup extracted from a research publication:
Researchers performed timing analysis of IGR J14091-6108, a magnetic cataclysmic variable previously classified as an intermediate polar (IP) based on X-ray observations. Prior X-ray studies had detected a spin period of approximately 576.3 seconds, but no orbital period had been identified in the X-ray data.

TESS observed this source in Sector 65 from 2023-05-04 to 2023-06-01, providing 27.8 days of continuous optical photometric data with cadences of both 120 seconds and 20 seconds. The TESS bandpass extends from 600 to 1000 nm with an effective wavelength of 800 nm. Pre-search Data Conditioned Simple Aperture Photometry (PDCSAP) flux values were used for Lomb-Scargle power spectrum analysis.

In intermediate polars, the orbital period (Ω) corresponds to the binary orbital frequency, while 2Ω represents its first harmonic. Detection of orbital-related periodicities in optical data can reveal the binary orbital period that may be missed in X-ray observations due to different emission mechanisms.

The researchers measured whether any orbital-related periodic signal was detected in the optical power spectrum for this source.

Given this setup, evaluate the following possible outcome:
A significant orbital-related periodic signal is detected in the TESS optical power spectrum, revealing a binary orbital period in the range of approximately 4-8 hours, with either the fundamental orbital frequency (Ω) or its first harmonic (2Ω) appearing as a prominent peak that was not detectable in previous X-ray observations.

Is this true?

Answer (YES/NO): NO